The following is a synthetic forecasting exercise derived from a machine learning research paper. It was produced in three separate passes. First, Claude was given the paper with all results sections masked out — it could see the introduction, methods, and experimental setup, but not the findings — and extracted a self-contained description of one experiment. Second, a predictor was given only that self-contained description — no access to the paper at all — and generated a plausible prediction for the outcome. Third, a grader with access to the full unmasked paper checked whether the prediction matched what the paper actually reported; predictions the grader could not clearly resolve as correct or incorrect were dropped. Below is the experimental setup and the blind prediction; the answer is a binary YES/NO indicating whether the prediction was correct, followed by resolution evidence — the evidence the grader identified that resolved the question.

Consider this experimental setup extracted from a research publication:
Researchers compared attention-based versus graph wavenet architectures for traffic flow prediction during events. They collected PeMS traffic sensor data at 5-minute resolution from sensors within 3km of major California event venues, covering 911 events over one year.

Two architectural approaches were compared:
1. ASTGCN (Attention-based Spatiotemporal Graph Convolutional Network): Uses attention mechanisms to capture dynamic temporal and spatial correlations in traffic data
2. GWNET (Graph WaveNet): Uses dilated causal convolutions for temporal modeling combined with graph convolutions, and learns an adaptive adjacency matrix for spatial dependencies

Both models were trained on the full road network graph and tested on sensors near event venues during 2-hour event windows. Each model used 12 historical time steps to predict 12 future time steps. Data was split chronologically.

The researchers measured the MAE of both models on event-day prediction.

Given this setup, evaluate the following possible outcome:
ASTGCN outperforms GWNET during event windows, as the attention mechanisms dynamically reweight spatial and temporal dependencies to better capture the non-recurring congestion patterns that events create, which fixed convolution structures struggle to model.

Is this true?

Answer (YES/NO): NO